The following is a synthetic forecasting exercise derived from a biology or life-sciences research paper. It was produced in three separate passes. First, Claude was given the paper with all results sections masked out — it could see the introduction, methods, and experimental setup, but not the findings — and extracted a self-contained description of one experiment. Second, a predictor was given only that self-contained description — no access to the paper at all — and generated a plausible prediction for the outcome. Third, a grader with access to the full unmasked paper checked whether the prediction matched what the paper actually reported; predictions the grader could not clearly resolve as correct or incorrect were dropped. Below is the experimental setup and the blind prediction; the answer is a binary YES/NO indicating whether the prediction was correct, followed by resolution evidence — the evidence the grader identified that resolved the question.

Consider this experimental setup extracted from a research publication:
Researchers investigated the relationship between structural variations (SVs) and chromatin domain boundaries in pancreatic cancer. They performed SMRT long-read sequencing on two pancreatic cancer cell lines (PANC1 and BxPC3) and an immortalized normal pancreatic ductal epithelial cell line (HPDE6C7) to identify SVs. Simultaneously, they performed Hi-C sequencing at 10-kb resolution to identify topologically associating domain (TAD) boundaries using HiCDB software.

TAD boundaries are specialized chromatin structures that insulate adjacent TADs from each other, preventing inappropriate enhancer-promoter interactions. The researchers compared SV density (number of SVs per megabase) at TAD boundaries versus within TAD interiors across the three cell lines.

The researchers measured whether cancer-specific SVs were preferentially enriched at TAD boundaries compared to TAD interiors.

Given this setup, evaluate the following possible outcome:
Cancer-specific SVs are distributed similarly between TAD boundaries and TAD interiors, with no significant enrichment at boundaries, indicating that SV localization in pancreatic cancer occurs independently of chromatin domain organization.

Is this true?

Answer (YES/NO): NO